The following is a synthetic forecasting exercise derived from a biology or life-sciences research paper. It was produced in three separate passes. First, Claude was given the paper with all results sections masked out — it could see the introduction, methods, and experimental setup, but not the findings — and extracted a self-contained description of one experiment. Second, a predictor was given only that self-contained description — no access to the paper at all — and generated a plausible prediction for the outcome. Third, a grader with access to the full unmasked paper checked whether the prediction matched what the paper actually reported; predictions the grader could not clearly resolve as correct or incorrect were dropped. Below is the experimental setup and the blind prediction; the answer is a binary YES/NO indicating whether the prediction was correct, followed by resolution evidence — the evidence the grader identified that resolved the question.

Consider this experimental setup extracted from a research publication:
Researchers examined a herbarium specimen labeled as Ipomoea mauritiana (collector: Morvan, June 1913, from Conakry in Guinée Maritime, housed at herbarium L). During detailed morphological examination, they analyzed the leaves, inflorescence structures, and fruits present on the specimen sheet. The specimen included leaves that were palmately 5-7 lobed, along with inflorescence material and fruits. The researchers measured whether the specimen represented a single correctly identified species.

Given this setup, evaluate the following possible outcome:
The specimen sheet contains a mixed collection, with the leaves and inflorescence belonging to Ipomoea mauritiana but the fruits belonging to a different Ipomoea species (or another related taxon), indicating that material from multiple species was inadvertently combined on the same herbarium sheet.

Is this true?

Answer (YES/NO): NO